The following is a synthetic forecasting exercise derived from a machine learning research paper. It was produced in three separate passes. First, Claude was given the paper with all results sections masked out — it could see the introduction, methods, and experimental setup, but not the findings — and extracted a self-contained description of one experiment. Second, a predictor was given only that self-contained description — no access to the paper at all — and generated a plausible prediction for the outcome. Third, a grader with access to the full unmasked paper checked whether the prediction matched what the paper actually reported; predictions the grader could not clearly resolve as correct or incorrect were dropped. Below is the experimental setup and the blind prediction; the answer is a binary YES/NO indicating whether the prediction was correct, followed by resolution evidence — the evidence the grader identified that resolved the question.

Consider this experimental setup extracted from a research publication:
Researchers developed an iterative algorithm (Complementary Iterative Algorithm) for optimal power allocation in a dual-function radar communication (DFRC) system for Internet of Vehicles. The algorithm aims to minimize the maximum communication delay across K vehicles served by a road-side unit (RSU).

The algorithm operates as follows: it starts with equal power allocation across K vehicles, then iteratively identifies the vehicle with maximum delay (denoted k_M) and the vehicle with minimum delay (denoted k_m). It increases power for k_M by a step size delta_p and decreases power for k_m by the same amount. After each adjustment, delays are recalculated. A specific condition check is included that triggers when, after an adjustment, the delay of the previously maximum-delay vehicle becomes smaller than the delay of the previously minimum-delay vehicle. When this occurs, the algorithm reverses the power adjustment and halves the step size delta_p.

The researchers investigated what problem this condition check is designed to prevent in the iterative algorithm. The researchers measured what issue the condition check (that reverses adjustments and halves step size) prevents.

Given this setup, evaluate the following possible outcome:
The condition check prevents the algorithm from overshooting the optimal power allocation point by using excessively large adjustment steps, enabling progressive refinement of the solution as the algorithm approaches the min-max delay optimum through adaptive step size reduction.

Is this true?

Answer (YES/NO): NO